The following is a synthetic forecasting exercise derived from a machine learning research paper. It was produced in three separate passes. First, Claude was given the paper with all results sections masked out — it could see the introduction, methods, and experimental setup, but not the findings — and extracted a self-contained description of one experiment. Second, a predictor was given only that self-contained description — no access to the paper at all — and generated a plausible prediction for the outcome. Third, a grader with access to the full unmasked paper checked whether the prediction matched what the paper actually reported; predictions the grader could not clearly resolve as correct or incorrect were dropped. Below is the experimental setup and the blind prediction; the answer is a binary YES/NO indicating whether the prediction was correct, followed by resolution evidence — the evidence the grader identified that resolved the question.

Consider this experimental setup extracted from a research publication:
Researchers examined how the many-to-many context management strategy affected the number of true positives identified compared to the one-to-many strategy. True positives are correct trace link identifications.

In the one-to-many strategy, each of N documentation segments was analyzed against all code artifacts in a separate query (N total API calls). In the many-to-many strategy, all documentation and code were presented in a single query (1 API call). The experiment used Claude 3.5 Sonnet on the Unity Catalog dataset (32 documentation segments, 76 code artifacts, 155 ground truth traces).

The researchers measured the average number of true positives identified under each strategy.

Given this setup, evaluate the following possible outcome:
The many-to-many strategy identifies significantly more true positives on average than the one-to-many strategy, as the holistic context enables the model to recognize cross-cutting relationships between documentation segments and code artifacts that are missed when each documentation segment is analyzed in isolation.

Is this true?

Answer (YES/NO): NO